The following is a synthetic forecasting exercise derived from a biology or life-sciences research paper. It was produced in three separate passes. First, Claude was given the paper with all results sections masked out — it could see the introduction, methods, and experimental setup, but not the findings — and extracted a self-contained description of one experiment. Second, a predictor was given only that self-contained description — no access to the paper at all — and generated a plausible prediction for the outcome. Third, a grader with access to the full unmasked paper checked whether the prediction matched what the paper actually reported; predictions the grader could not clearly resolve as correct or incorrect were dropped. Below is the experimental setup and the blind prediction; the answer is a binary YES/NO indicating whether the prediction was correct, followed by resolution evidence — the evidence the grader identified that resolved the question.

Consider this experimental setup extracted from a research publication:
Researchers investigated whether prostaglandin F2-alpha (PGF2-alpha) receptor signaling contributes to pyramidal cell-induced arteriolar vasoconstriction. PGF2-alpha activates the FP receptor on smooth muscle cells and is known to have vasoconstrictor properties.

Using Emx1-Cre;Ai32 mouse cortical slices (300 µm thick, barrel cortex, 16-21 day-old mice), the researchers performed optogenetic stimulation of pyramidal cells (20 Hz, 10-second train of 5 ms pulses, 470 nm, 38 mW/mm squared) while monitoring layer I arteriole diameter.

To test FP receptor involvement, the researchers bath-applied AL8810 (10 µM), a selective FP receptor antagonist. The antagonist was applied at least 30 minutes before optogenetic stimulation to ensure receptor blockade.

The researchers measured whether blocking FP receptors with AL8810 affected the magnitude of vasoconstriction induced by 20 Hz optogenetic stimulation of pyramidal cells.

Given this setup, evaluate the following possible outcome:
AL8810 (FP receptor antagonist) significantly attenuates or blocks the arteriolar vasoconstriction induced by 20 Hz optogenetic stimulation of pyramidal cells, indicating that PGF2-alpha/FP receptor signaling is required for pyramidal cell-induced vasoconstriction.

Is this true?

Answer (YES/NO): NO